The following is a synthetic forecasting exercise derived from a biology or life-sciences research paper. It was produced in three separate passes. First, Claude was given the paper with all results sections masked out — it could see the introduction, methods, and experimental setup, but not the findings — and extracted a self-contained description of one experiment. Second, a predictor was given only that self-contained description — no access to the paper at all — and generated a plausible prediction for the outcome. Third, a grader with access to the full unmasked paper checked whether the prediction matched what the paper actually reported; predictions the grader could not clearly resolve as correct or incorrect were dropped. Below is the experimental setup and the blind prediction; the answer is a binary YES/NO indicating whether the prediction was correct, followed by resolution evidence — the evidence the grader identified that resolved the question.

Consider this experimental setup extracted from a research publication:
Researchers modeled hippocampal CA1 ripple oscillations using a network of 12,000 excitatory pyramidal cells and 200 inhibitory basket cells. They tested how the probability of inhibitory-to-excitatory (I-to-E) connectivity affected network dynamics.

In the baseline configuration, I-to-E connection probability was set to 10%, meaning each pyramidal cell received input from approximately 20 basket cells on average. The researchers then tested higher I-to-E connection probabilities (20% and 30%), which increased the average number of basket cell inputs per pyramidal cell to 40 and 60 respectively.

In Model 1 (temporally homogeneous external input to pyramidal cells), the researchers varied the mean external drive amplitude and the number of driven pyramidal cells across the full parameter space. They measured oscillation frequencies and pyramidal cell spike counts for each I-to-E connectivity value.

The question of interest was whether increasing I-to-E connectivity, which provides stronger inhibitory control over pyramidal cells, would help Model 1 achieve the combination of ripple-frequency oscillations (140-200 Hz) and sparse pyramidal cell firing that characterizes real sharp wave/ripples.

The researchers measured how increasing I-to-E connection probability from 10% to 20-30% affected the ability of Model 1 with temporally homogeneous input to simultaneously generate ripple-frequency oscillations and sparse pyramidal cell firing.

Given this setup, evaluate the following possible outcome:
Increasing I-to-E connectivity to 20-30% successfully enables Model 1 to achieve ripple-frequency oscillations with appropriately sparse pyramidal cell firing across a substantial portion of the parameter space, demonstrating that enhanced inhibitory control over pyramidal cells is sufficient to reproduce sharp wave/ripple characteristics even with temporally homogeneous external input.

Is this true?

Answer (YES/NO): NO